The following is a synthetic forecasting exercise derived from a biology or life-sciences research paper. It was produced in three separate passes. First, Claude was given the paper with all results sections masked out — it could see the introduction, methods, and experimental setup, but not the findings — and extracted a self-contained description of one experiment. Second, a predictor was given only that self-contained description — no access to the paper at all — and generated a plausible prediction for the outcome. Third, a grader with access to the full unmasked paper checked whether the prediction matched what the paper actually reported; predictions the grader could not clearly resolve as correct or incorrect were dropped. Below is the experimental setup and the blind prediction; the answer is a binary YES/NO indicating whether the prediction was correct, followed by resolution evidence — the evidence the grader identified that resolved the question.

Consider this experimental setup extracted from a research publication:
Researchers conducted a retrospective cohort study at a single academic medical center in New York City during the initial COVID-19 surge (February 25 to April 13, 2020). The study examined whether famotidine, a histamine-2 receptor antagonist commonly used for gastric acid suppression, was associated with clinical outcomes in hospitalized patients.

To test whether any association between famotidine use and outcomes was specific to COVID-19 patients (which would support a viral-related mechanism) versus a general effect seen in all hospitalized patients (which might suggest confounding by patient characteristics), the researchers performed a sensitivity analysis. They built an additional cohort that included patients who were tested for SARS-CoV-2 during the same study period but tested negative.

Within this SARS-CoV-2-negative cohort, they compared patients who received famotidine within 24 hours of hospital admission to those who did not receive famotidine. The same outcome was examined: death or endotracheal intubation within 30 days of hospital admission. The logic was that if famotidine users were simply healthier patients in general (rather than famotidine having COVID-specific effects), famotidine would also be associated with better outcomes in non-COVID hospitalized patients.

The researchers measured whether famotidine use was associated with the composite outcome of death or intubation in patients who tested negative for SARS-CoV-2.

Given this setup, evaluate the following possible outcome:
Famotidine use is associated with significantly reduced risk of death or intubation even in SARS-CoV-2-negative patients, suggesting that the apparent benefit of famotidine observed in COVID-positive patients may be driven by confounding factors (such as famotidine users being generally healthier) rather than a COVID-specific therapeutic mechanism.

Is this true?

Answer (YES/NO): NO